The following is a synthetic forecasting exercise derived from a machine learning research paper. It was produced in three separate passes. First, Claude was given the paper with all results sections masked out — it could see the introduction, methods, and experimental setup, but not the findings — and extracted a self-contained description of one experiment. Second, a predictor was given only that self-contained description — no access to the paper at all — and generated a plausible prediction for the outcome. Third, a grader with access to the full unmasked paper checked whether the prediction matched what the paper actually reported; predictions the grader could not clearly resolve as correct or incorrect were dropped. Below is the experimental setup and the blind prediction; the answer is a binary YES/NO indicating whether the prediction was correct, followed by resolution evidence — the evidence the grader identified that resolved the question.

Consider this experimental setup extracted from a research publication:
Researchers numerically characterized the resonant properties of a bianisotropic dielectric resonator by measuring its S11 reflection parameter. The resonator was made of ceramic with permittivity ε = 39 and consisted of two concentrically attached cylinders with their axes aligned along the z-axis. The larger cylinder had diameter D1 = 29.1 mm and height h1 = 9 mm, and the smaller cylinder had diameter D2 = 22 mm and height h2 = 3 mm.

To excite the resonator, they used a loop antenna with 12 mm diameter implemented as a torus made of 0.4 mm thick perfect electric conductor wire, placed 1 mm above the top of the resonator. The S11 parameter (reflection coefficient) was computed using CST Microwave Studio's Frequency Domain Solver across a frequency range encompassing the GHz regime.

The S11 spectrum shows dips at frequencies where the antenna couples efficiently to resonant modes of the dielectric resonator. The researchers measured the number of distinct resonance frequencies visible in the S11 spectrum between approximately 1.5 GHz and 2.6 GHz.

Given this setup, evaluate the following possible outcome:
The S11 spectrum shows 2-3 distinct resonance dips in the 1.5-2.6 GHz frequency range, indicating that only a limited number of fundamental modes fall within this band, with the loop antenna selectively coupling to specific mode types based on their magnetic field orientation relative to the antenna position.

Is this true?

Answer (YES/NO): YES